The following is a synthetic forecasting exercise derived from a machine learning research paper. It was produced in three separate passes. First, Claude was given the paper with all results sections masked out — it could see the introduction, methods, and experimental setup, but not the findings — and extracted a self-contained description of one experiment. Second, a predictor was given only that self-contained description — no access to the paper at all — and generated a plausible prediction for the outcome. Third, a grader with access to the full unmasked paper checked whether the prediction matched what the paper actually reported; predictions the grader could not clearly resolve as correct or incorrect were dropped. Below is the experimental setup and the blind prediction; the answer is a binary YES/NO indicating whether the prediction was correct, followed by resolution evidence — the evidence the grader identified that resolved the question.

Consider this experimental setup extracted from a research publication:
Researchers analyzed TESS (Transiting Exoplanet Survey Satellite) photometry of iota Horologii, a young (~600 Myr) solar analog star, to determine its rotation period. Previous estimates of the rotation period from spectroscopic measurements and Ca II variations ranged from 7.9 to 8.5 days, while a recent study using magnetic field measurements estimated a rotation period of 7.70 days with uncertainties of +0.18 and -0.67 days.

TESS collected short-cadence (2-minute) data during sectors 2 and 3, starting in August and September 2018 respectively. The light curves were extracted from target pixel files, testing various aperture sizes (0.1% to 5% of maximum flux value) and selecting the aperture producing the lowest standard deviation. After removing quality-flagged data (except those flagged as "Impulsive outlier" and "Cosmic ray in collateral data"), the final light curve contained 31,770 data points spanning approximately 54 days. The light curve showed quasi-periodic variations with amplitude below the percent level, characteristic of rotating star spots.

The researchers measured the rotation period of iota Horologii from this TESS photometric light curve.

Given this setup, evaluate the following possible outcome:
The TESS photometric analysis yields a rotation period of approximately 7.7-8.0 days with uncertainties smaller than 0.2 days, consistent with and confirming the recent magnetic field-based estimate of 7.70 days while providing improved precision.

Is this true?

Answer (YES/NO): NO